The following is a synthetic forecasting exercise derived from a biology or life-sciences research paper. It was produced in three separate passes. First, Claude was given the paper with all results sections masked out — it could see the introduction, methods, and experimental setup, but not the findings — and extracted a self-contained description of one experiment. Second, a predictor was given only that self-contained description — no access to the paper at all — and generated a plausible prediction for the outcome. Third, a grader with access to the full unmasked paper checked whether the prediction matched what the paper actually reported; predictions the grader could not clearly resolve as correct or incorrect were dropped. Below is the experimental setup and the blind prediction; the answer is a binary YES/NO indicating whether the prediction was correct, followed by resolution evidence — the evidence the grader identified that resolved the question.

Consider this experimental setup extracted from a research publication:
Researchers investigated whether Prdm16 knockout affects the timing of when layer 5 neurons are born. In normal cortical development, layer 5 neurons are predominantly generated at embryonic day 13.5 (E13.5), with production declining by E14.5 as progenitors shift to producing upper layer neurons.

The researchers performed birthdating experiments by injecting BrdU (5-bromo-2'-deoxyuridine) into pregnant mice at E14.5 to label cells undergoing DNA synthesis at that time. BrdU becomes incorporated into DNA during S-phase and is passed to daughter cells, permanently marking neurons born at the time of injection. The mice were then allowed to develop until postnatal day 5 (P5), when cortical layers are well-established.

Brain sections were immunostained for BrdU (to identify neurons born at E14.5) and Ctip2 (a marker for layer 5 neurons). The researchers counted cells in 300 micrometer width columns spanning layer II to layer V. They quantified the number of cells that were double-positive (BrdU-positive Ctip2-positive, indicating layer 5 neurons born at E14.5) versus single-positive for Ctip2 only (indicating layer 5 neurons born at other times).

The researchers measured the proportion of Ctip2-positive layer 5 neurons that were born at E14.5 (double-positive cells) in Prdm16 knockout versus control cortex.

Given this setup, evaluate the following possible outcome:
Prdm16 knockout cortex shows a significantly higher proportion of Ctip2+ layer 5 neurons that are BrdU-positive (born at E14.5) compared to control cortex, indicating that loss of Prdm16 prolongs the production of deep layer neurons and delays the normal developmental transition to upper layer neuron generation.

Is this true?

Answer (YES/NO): YES